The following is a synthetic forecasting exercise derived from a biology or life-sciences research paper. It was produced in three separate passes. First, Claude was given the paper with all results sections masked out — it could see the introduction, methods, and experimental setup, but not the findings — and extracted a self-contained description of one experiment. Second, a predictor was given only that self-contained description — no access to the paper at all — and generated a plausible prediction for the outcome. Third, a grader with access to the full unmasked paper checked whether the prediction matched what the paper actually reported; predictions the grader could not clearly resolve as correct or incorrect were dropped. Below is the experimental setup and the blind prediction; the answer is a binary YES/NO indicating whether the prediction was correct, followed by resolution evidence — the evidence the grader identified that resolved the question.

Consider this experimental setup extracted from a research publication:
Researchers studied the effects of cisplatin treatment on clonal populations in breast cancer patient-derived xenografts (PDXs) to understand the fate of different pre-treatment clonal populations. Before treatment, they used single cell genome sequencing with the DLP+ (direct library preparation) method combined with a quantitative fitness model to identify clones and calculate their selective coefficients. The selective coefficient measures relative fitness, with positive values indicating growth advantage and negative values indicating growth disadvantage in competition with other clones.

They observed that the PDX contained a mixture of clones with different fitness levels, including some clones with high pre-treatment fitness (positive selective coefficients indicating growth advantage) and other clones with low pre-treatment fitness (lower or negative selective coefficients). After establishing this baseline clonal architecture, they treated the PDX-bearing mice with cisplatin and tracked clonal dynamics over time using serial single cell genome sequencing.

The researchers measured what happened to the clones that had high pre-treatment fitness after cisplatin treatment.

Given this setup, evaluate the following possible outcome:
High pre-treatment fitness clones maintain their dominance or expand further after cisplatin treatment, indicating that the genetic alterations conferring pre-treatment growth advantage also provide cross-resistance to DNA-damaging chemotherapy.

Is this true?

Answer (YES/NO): NO